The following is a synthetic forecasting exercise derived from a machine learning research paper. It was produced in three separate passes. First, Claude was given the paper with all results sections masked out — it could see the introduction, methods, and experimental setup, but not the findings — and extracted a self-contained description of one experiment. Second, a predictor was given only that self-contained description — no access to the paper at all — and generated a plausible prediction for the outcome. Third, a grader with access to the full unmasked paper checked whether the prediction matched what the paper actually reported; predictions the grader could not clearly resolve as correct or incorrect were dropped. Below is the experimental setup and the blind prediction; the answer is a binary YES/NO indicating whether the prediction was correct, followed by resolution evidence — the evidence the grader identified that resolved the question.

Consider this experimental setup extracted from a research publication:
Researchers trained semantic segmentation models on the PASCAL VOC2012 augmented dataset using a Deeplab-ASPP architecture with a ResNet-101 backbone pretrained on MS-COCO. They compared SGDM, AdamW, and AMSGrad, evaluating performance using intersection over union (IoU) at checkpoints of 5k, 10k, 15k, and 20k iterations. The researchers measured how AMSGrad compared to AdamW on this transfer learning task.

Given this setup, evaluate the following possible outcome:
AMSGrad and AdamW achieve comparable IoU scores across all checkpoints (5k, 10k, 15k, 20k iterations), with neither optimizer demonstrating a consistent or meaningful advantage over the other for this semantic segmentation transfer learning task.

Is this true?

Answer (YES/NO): NO